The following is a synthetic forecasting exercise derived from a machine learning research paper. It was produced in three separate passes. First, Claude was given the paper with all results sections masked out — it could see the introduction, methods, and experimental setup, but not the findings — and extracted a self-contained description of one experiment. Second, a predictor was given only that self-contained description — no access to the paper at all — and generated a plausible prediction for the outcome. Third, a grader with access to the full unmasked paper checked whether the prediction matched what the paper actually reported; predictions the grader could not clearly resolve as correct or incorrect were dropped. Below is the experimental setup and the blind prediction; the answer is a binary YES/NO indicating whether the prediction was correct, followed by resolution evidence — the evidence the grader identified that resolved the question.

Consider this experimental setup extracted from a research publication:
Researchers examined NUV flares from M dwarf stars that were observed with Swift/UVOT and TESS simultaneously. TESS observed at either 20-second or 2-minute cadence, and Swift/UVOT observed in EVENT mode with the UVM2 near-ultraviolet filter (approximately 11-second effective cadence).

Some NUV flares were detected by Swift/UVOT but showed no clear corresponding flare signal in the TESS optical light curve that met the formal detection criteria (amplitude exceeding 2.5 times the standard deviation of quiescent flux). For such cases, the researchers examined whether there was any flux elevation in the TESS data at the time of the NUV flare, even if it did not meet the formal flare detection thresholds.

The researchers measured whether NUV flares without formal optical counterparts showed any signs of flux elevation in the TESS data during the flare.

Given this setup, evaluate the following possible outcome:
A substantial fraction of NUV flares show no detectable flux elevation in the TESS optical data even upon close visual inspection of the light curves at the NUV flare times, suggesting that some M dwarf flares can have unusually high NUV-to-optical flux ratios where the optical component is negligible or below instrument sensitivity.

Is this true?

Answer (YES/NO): NO